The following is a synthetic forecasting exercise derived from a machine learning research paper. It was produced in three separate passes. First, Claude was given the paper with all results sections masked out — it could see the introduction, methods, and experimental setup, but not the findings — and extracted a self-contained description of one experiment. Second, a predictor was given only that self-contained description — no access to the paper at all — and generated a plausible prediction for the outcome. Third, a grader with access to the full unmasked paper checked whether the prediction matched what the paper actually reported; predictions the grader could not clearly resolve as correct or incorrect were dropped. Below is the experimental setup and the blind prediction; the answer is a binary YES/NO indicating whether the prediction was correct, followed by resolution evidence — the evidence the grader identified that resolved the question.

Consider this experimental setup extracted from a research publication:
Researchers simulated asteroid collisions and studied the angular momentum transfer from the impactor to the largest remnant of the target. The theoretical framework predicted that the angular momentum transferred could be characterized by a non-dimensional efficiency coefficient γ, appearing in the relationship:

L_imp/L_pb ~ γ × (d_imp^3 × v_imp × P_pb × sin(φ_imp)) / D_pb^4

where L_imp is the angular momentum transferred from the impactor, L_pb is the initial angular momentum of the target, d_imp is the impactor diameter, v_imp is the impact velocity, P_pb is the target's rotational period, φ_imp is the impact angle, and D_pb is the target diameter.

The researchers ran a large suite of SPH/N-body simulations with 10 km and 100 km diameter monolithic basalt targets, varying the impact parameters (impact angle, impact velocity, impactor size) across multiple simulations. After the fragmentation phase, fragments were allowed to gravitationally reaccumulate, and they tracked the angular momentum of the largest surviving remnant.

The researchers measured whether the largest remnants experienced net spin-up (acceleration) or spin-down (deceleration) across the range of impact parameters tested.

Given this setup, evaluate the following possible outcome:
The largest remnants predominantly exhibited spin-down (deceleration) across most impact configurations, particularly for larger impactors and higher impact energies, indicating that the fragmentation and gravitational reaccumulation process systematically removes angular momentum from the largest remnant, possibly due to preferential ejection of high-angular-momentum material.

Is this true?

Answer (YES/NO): YES